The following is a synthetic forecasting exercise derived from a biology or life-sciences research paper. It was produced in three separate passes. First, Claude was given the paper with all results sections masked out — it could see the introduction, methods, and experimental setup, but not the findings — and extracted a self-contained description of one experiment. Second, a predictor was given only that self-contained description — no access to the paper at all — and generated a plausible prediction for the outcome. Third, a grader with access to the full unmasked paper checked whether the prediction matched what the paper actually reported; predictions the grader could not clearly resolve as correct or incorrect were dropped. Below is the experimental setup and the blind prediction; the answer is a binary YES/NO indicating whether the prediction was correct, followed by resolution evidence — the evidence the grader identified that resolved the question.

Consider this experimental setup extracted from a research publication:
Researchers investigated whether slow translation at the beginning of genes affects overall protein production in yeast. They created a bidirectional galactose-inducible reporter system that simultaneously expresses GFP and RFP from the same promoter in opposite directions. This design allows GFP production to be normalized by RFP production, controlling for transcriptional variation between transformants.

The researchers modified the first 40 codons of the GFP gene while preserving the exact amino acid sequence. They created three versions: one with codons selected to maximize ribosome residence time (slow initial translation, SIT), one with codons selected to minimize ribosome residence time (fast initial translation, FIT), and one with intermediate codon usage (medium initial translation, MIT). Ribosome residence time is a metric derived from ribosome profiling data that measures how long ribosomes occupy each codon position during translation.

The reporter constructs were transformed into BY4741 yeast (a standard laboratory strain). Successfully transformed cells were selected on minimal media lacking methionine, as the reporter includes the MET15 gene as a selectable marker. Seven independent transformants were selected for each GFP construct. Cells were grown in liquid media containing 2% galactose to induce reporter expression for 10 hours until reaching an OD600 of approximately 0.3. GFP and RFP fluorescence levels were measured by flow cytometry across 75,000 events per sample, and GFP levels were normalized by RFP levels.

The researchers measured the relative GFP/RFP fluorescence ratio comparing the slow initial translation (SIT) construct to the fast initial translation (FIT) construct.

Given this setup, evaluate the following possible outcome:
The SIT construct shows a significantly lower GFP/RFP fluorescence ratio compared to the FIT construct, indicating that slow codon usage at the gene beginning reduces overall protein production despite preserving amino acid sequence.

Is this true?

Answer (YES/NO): YES